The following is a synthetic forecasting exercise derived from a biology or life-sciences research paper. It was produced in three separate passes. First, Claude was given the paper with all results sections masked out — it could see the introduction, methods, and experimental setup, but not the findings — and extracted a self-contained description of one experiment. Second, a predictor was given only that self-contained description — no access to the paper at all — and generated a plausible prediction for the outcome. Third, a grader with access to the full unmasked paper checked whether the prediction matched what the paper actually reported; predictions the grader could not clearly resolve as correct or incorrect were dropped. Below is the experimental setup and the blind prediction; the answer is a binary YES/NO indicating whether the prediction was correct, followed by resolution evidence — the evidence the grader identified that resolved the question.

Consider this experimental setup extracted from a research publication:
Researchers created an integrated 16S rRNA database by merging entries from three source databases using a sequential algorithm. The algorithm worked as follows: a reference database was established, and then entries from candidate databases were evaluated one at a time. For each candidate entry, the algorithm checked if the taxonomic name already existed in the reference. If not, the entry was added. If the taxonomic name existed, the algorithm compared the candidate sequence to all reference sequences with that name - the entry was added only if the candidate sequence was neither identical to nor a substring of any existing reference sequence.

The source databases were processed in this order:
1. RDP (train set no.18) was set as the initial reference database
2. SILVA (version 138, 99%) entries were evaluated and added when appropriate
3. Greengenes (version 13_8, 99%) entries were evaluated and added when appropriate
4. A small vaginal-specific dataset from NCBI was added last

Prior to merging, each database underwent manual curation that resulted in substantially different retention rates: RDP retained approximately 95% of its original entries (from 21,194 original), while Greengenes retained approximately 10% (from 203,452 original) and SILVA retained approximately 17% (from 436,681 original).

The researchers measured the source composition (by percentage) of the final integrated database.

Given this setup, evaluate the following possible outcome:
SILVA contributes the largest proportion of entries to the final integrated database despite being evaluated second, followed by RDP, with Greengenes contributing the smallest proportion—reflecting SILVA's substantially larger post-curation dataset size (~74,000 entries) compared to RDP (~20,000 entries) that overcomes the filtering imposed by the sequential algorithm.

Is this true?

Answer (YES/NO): YES